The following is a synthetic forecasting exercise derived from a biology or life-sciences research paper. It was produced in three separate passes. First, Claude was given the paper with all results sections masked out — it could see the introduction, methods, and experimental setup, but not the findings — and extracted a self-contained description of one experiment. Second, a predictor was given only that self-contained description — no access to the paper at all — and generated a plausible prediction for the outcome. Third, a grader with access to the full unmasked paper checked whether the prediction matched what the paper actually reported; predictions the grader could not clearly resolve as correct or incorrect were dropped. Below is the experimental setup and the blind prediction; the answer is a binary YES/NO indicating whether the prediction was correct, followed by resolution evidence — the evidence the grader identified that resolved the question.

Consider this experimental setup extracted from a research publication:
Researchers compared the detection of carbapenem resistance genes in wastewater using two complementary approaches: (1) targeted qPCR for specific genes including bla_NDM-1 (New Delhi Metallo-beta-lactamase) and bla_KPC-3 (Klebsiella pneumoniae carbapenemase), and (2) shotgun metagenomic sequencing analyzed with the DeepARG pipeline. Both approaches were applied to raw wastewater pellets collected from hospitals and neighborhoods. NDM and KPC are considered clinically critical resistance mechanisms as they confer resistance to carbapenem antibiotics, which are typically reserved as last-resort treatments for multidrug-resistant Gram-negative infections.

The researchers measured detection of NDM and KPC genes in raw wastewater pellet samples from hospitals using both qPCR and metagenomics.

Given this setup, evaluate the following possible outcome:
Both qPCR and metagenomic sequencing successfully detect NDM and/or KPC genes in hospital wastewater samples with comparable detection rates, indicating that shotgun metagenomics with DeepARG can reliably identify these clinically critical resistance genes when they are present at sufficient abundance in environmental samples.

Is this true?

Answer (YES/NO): NO